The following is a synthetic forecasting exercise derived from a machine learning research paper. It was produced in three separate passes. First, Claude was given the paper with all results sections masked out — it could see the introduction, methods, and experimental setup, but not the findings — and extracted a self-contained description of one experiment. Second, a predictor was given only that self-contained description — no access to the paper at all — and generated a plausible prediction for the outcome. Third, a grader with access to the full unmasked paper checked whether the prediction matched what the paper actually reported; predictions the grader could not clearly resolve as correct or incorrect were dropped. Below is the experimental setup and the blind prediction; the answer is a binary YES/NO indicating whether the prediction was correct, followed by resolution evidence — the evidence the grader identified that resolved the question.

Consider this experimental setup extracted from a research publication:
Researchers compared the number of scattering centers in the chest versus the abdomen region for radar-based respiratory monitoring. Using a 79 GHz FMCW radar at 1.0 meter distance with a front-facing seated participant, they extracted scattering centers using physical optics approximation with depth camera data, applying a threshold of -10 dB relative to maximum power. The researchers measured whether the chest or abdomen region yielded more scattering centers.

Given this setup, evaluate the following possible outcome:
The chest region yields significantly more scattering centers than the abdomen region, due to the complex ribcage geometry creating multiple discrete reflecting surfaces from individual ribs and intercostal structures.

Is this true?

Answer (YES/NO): NO